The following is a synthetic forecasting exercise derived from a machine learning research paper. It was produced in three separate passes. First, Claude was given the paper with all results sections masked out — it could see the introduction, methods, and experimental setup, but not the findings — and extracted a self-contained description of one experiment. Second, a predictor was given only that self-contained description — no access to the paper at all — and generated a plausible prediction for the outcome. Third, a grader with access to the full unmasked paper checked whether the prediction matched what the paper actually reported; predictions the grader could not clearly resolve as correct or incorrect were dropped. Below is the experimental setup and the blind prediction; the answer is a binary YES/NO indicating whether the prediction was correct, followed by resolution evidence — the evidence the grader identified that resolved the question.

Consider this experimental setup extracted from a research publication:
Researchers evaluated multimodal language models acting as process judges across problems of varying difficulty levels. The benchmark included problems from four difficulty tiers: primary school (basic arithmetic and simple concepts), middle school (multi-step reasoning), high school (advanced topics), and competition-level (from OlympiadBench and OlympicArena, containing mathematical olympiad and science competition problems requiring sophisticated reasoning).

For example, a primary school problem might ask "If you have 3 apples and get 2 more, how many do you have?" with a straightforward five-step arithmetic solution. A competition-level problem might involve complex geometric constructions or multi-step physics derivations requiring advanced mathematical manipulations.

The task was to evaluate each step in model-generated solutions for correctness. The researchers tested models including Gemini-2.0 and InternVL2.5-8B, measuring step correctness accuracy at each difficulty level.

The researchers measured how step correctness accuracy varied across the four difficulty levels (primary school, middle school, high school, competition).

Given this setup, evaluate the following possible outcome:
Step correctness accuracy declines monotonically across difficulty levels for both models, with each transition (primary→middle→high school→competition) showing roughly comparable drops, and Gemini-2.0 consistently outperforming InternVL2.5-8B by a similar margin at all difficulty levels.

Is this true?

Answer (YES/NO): NO